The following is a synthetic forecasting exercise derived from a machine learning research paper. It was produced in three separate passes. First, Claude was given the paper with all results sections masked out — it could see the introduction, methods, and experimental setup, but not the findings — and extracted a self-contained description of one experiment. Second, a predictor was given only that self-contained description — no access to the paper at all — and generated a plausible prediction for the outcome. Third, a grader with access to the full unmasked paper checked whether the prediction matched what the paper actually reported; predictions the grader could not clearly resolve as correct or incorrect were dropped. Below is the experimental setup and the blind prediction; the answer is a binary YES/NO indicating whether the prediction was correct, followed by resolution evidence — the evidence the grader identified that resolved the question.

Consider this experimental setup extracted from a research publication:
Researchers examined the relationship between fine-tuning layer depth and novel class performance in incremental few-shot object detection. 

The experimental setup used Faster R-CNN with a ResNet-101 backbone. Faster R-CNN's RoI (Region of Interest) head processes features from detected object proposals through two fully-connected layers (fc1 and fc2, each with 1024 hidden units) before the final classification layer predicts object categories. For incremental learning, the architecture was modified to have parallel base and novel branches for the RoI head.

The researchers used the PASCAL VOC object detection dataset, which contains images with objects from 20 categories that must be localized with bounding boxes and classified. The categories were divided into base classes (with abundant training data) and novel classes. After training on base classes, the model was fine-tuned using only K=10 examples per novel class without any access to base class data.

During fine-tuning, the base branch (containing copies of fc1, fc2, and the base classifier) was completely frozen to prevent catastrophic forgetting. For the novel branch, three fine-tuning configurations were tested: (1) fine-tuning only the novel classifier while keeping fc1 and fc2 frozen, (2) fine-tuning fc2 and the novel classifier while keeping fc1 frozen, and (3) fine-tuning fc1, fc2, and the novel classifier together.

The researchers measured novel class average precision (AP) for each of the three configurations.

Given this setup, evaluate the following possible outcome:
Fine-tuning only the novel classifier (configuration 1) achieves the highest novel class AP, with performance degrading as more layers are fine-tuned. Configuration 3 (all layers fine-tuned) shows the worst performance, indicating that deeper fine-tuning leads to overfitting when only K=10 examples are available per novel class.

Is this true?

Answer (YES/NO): NO